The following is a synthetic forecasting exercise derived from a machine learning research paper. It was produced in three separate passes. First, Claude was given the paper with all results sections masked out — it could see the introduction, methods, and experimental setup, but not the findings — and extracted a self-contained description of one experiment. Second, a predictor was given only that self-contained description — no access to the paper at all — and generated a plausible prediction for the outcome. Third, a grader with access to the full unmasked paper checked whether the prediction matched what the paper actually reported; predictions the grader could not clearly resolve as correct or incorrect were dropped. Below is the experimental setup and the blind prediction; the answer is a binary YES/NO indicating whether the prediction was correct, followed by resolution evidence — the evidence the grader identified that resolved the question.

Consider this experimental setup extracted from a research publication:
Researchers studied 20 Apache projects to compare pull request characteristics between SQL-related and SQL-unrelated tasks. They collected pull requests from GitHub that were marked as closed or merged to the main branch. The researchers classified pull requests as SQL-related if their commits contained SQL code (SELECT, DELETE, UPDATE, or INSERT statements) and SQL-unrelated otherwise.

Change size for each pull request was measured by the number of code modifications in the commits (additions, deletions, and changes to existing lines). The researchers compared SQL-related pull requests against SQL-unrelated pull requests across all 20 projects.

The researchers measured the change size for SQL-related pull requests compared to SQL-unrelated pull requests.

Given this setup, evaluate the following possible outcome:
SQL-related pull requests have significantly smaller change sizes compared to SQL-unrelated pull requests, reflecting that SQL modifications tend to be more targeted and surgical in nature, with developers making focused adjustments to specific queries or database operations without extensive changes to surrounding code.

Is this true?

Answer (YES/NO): NO